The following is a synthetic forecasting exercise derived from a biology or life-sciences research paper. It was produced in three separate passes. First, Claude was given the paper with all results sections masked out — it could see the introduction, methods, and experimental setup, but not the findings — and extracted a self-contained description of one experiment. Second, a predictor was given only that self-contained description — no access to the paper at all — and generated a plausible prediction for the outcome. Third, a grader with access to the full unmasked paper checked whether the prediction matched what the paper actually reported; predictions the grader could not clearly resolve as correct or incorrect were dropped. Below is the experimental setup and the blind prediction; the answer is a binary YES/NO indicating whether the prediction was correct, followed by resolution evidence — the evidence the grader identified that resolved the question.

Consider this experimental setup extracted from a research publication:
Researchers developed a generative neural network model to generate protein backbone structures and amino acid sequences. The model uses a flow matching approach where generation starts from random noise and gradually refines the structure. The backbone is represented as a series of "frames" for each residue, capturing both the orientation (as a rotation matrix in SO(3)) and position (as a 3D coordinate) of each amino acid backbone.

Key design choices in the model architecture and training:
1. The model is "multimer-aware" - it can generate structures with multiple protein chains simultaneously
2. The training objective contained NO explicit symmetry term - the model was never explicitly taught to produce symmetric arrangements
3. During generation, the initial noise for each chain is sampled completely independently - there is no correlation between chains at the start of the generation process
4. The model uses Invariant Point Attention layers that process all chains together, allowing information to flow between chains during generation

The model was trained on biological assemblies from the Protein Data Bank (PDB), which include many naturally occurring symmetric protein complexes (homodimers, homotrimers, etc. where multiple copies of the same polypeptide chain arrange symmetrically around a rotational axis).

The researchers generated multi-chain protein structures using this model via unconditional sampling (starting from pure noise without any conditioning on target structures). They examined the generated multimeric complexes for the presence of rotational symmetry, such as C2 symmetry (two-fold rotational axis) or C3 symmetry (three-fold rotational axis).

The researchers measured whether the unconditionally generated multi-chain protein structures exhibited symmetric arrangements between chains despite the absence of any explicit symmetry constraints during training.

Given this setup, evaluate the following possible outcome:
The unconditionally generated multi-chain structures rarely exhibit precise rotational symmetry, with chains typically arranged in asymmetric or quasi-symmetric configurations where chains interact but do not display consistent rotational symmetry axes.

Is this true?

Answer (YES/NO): NO